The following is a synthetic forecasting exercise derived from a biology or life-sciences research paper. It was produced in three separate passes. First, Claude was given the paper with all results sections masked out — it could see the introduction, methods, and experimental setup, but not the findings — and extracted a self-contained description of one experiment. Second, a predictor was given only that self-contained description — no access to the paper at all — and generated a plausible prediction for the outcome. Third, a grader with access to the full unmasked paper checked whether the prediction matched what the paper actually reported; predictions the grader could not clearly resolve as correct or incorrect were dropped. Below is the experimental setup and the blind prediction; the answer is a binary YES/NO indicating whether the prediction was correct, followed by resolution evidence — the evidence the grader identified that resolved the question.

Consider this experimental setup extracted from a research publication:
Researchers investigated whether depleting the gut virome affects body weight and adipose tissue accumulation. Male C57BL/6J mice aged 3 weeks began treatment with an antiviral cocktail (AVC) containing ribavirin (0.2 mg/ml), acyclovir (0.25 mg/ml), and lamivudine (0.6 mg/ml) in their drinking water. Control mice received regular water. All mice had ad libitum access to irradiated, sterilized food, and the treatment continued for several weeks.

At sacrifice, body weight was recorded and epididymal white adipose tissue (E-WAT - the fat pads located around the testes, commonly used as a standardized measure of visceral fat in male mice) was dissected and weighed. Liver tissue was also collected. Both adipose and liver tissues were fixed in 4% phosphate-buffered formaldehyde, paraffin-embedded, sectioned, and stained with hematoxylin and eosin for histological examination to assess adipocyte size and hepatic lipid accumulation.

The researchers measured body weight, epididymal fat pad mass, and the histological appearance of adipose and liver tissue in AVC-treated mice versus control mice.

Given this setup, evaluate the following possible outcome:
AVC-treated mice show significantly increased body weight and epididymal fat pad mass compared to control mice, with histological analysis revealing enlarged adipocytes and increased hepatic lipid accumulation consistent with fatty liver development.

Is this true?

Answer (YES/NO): NO